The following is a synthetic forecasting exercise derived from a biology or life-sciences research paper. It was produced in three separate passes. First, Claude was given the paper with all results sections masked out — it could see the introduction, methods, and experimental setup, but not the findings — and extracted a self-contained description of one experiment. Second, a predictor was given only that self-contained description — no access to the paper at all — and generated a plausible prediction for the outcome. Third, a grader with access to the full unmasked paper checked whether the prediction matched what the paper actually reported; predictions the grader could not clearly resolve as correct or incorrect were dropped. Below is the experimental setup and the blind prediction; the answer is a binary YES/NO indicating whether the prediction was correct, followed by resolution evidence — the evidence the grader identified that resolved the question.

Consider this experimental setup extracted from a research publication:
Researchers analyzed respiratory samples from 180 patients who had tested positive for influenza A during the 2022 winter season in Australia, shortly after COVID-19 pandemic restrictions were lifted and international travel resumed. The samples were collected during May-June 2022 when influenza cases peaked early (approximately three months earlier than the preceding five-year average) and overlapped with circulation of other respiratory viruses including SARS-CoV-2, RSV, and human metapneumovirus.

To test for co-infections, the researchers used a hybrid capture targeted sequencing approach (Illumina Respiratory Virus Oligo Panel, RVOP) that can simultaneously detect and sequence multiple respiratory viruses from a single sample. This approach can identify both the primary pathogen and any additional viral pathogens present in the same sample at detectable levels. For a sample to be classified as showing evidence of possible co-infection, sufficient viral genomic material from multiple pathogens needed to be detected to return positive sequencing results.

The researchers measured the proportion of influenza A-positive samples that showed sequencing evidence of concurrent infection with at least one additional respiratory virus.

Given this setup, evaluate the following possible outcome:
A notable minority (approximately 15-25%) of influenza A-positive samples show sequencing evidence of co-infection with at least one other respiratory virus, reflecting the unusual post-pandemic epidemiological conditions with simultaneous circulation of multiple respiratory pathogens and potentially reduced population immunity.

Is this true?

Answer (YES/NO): NO